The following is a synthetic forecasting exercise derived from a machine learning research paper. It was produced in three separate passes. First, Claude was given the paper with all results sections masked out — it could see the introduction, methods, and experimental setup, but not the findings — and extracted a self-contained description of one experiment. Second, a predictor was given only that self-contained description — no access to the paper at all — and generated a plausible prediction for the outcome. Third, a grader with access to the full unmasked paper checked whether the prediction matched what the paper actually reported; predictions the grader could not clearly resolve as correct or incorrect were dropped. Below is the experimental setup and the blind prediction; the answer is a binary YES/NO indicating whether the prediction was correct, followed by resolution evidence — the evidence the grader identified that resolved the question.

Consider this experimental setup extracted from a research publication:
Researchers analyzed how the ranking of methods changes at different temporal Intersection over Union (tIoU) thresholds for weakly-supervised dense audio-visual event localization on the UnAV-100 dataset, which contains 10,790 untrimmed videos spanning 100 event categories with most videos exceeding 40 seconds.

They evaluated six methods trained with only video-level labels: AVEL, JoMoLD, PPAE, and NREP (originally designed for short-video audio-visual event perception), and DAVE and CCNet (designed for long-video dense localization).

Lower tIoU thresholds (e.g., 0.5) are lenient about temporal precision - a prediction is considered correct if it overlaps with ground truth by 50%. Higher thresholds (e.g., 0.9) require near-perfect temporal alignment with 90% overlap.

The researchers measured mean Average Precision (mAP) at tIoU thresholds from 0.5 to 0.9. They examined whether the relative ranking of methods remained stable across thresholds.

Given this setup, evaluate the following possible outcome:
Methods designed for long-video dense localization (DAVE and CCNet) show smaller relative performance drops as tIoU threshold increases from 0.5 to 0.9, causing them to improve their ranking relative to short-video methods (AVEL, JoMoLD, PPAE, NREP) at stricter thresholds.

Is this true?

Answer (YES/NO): NO